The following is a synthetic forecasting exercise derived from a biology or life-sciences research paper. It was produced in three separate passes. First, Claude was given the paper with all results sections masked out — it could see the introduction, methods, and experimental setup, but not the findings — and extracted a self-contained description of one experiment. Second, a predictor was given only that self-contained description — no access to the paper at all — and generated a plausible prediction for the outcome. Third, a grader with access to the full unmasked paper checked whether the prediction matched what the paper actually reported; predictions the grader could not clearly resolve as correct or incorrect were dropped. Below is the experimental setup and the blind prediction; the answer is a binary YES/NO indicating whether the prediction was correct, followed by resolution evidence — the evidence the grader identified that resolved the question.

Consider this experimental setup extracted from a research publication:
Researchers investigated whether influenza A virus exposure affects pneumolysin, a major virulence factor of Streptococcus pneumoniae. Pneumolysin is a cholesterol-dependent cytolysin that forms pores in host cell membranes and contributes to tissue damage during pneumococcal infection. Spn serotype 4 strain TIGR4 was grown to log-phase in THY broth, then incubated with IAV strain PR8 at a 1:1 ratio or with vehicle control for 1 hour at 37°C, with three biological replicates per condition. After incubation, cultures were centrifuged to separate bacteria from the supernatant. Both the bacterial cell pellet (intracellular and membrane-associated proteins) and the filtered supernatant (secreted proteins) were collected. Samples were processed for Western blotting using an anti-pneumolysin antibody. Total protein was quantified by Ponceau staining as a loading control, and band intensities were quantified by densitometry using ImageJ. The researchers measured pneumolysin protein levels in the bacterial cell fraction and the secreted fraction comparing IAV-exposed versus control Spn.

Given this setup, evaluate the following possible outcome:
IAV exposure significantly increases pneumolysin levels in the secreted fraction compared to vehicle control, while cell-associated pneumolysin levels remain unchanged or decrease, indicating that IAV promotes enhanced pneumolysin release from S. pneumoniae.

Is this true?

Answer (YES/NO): NO